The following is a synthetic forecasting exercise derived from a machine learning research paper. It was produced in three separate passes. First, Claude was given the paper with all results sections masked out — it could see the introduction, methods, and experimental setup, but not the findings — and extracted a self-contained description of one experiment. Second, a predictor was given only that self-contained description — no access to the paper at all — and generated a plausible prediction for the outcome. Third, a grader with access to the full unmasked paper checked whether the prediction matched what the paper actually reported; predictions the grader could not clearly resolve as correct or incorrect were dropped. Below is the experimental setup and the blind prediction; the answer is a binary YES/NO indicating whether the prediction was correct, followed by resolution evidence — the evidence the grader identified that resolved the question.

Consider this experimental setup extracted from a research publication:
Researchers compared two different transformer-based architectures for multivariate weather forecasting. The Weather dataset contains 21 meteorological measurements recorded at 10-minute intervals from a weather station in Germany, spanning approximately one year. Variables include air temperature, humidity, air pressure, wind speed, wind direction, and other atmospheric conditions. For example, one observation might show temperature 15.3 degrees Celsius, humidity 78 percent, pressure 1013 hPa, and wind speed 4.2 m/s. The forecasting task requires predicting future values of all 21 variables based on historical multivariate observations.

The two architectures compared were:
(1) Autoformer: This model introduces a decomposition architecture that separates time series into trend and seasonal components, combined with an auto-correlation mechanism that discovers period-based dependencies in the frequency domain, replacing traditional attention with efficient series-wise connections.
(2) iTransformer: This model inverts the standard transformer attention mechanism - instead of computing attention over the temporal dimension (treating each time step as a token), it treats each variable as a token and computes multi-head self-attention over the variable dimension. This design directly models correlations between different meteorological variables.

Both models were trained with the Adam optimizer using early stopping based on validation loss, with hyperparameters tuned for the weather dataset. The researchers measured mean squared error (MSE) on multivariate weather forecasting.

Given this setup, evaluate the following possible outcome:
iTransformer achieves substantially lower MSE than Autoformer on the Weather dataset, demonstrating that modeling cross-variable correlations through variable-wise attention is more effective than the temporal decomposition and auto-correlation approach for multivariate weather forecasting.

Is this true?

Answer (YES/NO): NO